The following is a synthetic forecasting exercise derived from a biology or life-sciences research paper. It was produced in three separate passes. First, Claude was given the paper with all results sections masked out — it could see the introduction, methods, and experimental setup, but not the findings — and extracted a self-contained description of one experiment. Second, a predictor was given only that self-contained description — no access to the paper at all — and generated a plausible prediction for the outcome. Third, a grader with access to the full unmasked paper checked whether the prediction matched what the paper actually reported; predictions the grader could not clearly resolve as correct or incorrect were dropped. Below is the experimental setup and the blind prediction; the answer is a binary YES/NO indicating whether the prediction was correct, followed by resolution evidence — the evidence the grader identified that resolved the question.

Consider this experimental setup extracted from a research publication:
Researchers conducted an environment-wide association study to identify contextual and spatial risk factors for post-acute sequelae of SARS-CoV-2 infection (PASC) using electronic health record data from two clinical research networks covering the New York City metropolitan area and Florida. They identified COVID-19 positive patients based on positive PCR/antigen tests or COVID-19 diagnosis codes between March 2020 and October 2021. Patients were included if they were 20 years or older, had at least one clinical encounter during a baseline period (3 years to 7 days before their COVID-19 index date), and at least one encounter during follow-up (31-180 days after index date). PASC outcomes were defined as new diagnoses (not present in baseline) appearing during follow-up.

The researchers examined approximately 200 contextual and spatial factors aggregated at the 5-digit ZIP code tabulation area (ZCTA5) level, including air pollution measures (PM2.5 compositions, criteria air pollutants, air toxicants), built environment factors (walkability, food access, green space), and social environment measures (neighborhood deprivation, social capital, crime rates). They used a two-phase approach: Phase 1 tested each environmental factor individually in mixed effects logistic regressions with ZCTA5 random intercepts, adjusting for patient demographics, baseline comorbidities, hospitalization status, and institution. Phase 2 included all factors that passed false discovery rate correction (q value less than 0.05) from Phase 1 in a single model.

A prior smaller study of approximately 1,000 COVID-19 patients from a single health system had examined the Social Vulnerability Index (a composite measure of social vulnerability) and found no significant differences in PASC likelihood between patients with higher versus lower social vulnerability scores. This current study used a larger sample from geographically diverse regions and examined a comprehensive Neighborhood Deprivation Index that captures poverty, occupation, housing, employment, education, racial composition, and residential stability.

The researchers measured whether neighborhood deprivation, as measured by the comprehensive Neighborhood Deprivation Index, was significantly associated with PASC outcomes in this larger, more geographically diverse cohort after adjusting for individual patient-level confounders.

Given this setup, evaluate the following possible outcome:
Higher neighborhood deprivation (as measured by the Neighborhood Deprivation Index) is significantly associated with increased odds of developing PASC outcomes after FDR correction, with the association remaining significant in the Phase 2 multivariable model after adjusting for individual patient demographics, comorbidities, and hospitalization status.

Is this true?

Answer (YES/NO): YES